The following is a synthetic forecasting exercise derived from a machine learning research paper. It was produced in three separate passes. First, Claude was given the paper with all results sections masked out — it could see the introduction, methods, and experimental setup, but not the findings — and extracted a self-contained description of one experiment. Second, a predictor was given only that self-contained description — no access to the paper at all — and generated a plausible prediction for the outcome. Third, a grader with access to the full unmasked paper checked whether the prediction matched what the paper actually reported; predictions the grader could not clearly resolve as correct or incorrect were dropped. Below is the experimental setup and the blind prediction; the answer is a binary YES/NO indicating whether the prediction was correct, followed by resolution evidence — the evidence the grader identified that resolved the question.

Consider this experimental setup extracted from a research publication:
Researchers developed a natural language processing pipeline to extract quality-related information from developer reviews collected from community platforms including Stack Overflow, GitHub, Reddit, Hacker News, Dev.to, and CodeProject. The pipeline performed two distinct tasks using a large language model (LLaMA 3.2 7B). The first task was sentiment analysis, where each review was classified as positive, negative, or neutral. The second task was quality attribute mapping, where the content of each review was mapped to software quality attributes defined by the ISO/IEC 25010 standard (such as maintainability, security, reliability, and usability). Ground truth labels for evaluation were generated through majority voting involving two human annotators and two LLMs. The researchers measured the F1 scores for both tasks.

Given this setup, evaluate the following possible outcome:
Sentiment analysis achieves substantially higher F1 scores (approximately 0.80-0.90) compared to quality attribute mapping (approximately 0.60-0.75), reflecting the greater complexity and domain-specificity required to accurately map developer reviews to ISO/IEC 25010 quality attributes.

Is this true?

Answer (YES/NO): NO